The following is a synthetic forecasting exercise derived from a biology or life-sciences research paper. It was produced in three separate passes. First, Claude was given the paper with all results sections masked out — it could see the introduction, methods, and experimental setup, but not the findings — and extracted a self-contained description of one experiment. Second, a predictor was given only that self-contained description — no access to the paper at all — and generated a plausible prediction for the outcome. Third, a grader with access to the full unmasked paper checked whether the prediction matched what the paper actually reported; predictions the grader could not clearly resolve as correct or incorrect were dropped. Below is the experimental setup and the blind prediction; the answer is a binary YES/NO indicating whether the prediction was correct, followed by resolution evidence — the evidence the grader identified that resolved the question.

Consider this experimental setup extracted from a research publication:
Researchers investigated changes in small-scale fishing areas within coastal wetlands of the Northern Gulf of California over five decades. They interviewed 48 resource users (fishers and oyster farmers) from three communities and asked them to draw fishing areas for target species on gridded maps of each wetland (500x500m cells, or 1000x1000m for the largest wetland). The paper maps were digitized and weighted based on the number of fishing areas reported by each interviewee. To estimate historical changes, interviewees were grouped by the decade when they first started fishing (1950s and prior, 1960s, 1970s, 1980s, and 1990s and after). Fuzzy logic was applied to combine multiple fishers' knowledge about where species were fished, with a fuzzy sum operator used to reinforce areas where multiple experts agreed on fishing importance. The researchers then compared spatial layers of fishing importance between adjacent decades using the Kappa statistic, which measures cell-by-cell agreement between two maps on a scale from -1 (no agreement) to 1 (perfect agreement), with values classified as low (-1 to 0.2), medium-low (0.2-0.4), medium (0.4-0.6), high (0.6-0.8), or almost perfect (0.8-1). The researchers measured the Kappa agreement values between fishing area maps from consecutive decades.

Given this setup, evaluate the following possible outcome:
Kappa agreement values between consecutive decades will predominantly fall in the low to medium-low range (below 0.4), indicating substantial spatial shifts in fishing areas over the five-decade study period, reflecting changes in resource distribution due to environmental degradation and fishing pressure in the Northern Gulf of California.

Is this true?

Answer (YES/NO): NO